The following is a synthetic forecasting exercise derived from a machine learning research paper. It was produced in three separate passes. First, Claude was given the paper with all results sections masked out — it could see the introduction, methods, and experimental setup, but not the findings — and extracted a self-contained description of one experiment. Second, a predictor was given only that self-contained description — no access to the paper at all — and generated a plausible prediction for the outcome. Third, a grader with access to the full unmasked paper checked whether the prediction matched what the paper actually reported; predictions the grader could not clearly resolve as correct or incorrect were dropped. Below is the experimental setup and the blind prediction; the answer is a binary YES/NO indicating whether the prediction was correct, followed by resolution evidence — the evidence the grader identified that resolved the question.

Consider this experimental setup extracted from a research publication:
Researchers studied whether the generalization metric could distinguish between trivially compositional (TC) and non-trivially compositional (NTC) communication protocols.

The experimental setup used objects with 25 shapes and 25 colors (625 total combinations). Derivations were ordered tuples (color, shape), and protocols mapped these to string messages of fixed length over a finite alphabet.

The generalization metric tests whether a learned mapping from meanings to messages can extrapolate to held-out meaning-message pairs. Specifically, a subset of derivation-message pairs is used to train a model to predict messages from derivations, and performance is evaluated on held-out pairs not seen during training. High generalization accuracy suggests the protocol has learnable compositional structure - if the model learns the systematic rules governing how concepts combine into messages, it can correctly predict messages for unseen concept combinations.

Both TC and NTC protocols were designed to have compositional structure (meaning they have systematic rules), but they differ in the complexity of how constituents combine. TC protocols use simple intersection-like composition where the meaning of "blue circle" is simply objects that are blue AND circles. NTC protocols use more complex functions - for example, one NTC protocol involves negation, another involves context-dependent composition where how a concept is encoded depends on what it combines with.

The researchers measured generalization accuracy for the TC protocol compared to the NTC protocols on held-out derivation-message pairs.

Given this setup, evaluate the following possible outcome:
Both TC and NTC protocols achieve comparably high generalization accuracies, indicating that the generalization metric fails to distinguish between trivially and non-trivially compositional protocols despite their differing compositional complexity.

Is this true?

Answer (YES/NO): NO